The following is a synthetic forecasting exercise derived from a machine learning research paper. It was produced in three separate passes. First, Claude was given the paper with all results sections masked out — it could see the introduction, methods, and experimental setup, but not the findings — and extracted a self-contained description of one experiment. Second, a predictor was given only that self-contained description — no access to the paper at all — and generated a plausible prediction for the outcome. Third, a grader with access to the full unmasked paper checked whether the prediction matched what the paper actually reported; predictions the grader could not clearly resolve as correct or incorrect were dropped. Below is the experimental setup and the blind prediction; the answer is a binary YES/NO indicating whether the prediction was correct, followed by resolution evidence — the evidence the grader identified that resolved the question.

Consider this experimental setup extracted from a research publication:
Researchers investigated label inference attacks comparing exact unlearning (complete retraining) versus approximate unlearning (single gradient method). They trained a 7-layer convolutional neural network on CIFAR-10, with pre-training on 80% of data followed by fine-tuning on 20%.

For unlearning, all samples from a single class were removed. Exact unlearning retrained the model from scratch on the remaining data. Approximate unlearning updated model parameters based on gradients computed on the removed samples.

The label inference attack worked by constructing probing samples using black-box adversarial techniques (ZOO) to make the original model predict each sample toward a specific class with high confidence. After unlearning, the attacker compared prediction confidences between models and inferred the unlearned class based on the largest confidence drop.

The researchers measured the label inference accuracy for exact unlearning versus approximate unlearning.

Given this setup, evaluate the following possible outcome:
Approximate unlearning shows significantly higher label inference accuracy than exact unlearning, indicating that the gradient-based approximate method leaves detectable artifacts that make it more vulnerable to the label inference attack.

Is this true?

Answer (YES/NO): YES